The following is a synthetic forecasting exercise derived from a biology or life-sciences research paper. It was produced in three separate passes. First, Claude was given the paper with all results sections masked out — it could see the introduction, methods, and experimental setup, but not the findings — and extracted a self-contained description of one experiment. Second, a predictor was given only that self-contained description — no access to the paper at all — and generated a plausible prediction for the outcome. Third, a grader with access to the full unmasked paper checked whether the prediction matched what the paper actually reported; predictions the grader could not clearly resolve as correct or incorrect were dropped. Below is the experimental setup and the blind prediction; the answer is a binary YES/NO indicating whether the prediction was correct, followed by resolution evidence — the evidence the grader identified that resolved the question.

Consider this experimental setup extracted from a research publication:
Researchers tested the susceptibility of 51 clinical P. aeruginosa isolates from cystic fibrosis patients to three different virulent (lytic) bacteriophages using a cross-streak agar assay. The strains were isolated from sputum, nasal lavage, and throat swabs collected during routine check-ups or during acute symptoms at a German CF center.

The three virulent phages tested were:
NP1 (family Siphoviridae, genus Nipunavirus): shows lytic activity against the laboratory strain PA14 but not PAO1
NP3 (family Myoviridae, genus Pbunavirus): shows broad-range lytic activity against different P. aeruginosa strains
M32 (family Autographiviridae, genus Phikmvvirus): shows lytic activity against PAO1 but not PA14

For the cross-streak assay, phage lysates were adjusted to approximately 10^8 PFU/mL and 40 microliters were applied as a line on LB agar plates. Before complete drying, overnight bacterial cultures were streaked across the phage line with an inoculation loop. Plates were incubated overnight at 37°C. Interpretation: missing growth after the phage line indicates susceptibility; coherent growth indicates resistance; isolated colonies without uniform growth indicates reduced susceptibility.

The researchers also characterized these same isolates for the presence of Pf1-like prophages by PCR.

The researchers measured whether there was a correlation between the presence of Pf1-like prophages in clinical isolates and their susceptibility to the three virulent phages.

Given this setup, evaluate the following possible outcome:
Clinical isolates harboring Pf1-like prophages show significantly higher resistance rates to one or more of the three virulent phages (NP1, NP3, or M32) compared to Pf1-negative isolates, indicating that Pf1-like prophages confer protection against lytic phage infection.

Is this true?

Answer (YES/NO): NO